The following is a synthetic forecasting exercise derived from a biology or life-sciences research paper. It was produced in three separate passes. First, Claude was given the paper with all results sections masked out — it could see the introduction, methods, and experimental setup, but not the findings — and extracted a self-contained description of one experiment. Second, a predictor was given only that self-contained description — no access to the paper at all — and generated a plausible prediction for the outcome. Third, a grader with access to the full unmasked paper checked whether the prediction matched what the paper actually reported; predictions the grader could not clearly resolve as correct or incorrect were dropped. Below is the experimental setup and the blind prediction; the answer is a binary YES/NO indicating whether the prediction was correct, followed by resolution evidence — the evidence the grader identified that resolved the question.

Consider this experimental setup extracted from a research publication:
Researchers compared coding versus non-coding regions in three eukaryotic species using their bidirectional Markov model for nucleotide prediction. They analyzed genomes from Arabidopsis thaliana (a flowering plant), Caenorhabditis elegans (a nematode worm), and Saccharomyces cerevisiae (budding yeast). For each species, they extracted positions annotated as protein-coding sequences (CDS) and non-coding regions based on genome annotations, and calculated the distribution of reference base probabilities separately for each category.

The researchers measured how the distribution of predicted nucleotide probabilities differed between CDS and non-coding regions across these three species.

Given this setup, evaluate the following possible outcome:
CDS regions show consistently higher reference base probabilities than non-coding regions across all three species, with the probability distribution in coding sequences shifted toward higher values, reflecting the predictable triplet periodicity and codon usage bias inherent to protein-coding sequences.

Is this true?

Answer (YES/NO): NO